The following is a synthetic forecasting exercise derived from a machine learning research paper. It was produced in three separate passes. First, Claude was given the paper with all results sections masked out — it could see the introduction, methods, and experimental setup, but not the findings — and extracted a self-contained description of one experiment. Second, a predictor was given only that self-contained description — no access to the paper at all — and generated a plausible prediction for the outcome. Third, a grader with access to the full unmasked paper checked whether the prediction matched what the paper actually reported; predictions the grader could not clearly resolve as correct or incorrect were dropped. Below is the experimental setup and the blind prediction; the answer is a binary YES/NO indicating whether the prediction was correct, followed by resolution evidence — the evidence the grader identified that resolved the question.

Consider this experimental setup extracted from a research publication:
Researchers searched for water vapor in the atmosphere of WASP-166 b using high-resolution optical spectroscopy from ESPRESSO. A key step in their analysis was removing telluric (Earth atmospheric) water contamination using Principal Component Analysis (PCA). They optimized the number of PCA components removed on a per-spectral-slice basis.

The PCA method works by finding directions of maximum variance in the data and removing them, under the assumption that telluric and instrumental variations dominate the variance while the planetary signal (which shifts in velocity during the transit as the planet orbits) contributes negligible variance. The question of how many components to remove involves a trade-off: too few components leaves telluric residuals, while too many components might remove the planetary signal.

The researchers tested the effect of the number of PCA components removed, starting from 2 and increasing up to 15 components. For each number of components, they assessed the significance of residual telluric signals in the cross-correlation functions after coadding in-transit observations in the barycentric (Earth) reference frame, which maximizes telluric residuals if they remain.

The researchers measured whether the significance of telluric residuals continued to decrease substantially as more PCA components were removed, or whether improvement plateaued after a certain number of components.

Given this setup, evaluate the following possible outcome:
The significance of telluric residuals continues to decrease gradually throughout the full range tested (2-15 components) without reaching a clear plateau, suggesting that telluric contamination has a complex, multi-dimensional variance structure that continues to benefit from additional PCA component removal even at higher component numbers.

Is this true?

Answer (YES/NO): NO